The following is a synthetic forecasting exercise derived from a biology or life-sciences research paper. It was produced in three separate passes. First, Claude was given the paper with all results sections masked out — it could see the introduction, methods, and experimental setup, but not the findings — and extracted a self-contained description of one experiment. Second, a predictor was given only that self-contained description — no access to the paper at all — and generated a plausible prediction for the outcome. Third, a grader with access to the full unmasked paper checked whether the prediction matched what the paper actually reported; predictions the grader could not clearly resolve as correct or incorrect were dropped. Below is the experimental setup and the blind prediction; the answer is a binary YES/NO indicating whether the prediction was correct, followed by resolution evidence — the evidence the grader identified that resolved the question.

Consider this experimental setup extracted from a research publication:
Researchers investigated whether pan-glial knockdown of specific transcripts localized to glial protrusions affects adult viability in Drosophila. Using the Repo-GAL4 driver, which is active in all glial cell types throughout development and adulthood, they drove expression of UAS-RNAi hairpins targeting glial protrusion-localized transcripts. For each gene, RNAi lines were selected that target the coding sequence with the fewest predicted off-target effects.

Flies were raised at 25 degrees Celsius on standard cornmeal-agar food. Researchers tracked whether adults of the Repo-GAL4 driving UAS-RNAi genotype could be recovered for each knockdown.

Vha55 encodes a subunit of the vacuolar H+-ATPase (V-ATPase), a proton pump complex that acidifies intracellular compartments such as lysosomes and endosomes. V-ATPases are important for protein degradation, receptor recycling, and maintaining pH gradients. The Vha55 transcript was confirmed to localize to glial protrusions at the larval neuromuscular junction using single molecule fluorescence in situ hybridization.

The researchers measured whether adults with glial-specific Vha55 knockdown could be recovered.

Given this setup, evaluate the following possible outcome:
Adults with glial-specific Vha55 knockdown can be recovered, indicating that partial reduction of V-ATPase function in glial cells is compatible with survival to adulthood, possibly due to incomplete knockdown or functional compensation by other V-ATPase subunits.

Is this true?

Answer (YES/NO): NO